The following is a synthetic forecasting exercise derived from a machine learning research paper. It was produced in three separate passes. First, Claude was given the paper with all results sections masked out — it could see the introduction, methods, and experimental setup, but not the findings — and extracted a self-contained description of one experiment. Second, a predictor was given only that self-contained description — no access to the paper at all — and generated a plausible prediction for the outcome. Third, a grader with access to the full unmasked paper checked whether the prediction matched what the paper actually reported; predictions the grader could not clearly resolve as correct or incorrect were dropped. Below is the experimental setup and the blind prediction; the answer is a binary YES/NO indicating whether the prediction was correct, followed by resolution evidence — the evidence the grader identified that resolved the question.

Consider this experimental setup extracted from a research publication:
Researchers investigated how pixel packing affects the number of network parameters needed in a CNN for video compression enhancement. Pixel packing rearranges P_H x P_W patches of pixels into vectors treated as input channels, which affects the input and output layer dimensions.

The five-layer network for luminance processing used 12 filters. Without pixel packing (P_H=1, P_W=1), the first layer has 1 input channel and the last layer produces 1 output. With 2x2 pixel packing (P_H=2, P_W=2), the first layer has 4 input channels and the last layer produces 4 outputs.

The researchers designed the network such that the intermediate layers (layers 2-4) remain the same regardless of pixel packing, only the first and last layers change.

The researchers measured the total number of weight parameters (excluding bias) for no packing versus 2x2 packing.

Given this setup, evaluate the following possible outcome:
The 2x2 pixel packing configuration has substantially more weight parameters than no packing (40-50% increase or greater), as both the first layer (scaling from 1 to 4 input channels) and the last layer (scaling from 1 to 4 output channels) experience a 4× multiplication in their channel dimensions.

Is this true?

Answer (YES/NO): NO